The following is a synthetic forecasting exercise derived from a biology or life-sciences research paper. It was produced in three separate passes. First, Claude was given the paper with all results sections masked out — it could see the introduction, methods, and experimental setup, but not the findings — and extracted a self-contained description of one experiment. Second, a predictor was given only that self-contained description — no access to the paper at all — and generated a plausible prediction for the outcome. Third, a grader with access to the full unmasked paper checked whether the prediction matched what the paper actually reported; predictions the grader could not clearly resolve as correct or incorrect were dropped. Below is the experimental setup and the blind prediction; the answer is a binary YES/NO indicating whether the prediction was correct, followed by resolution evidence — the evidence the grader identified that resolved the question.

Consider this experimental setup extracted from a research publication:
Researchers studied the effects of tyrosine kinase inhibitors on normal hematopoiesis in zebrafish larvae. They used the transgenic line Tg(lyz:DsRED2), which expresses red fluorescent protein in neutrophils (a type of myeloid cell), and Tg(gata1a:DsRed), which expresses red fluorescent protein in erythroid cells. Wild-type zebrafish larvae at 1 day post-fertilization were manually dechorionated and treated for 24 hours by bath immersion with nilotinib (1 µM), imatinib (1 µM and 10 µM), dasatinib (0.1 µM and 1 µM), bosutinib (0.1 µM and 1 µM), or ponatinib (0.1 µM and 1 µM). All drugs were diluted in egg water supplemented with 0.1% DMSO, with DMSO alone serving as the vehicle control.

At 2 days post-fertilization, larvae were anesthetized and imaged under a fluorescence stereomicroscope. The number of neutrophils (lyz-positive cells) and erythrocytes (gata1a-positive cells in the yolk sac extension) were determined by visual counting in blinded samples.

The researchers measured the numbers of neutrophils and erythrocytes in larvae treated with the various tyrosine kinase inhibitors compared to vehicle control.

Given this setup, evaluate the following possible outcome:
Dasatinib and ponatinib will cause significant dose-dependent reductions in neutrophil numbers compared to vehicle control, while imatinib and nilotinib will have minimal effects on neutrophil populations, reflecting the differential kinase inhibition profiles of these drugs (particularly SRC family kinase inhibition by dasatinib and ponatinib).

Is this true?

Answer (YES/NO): NO